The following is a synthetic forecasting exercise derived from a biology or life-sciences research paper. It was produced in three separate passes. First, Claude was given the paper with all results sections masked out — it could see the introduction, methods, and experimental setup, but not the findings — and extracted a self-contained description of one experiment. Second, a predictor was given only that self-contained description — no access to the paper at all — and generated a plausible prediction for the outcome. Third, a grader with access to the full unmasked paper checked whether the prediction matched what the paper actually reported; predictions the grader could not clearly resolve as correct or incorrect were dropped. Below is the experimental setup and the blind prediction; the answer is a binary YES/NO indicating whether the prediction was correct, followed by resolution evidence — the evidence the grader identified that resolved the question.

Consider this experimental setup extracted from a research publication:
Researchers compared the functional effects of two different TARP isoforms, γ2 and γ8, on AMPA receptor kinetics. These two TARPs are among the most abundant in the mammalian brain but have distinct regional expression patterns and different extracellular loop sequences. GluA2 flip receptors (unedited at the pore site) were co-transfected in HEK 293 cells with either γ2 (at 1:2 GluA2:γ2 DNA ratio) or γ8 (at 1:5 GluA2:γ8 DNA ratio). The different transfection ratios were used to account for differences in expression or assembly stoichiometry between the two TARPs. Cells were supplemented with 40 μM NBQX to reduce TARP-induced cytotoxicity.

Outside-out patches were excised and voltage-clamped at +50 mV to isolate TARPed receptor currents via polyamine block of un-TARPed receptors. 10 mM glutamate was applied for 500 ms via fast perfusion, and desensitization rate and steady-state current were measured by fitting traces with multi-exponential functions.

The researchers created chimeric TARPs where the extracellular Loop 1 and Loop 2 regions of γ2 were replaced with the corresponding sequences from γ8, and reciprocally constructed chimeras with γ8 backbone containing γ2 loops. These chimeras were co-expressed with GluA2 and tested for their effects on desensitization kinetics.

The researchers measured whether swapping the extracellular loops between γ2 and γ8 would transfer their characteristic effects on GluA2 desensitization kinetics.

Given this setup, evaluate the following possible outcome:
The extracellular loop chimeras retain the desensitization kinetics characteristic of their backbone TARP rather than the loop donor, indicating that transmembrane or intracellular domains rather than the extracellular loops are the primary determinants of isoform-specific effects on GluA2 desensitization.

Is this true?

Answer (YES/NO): NO